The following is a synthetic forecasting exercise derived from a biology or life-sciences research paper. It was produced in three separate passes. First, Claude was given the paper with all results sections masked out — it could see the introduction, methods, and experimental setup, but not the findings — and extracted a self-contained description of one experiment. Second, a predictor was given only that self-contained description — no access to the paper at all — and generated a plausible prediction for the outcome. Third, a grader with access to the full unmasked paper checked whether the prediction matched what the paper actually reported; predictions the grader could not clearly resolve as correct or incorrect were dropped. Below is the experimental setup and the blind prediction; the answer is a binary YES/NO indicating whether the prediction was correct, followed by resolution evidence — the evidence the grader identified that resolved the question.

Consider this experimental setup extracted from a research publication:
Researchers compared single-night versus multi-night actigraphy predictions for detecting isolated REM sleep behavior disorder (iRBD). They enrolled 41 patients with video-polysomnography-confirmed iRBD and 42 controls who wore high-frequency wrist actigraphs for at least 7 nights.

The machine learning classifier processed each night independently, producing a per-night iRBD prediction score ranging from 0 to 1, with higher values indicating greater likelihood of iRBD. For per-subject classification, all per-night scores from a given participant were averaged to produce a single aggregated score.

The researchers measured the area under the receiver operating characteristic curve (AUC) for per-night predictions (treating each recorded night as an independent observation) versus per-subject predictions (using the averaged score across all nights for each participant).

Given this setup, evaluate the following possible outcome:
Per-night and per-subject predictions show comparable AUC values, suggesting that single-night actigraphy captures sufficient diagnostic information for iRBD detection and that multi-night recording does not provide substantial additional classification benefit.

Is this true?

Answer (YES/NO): NO